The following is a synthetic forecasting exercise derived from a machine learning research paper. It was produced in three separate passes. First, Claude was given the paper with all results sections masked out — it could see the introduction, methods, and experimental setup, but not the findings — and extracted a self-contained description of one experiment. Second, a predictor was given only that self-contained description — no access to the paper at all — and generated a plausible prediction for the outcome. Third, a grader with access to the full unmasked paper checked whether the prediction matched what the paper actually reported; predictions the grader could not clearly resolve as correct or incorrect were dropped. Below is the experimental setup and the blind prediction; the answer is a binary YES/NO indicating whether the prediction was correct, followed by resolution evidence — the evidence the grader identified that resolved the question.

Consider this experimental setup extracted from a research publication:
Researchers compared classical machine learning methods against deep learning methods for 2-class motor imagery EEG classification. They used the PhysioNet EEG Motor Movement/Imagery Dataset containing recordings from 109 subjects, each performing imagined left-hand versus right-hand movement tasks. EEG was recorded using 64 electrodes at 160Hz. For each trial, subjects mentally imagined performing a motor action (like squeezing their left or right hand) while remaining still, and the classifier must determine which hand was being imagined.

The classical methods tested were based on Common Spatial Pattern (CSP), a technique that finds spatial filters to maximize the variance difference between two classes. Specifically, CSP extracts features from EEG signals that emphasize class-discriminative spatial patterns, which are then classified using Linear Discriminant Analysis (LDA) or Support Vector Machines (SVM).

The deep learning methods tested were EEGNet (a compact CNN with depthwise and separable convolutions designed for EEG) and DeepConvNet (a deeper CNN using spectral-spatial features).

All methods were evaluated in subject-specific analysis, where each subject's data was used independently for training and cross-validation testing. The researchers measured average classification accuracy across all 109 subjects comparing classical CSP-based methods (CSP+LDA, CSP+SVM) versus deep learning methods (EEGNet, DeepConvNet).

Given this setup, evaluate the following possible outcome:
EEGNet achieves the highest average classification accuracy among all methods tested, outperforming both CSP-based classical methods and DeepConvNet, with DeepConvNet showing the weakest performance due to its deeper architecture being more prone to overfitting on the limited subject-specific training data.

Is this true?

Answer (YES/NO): NO